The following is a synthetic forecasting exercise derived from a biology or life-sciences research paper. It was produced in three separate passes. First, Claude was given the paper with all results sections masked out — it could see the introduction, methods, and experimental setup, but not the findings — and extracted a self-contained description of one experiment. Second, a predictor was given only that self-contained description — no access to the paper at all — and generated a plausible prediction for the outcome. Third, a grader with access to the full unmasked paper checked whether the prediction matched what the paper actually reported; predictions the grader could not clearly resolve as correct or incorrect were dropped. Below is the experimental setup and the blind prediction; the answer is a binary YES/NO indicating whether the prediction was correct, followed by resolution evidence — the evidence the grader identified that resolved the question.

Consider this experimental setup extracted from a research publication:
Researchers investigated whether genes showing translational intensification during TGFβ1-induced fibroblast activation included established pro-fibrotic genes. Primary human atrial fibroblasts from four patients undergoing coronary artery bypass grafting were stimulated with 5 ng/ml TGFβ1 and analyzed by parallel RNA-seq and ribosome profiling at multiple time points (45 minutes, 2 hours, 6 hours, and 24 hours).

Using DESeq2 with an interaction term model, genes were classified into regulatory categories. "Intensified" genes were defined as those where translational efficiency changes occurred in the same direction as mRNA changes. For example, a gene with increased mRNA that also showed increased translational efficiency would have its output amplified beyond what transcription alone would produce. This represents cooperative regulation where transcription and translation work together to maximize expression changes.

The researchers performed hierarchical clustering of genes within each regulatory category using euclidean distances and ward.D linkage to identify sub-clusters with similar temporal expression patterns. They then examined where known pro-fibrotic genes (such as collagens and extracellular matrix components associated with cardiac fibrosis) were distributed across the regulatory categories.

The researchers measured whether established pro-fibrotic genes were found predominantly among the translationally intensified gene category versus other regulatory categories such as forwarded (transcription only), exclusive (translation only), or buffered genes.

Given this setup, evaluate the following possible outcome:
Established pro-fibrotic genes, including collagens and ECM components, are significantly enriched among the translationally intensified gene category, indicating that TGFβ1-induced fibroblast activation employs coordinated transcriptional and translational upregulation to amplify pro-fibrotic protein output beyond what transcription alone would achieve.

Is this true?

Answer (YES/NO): NO